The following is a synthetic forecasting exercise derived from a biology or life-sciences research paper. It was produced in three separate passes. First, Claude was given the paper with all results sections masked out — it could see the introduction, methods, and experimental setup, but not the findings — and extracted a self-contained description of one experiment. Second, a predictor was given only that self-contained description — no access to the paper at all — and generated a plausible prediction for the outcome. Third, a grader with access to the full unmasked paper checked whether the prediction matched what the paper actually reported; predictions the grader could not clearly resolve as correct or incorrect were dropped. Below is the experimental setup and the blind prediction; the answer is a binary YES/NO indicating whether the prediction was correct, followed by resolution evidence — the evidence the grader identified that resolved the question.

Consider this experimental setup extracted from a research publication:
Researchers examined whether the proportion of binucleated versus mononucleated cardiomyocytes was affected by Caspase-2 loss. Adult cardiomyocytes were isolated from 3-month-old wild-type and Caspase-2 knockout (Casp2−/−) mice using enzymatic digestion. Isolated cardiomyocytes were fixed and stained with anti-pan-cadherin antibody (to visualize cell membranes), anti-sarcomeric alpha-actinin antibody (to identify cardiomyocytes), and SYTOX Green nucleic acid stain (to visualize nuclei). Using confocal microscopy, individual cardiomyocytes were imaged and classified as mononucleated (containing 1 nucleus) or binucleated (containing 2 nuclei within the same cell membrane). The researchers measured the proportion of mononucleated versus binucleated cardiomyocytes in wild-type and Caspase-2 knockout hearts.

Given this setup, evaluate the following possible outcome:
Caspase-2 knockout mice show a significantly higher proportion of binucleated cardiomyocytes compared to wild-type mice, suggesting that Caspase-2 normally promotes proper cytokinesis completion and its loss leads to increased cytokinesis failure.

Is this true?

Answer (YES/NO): NO